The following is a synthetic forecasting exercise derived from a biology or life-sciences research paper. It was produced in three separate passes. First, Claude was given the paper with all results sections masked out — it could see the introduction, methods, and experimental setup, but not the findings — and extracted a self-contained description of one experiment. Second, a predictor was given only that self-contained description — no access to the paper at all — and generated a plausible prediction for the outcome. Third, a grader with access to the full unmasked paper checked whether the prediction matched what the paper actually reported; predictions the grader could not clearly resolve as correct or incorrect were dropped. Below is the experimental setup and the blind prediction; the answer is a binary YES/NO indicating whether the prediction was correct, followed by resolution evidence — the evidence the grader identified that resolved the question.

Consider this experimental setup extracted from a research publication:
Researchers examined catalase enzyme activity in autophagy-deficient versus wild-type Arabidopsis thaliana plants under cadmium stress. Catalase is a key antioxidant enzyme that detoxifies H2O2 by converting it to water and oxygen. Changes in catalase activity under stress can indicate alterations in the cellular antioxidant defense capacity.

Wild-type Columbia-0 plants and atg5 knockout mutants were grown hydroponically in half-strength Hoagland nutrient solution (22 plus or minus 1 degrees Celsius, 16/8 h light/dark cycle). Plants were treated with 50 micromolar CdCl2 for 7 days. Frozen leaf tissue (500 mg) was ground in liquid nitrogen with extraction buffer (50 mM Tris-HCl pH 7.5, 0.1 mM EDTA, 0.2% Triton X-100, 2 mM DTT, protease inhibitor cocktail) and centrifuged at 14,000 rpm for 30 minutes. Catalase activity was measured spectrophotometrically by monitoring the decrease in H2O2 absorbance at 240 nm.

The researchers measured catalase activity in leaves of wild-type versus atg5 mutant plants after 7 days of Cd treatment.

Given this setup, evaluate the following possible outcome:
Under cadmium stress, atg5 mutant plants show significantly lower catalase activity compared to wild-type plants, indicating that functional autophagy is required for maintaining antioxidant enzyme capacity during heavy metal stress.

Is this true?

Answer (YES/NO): NO